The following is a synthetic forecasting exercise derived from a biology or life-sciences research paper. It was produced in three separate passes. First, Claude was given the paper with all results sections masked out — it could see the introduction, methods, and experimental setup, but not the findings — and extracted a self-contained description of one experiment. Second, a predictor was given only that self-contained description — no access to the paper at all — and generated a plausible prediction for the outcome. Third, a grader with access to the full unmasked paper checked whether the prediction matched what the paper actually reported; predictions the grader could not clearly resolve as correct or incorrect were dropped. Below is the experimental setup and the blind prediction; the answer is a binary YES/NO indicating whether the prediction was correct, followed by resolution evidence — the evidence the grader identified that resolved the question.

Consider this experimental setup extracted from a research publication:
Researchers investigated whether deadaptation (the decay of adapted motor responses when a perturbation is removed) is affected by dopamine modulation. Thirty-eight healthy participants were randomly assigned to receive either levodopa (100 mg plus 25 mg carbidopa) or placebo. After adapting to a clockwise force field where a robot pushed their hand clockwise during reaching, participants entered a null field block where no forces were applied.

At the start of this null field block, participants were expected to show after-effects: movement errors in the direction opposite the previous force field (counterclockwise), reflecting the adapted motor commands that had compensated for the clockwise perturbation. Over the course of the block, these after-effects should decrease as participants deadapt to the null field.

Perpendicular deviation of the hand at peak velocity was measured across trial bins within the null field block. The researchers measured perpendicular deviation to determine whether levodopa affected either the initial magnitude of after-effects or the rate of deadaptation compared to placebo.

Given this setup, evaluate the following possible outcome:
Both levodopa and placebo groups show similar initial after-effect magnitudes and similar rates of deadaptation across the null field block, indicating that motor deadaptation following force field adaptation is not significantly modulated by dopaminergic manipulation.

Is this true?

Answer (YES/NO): YES